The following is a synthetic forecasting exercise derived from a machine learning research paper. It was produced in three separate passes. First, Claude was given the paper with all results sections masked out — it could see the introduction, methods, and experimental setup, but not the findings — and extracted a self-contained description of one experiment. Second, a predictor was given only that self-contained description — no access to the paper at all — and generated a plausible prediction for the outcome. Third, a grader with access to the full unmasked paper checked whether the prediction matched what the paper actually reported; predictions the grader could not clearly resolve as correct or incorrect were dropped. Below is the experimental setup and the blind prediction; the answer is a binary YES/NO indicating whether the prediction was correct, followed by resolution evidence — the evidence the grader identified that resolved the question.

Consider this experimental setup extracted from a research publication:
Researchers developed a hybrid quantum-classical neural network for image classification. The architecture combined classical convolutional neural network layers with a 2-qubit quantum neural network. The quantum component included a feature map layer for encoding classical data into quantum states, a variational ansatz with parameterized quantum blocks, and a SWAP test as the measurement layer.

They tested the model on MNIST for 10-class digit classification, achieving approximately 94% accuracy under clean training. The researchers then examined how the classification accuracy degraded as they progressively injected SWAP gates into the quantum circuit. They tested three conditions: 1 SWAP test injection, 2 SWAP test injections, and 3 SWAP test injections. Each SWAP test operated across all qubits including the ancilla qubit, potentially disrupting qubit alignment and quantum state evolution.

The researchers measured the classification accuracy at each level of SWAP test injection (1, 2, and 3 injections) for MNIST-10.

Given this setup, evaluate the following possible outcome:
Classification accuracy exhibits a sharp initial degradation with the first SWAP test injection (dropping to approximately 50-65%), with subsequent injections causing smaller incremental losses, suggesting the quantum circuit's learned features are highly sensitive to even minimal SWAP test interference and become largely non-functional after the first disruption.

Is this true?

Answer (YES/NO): NO